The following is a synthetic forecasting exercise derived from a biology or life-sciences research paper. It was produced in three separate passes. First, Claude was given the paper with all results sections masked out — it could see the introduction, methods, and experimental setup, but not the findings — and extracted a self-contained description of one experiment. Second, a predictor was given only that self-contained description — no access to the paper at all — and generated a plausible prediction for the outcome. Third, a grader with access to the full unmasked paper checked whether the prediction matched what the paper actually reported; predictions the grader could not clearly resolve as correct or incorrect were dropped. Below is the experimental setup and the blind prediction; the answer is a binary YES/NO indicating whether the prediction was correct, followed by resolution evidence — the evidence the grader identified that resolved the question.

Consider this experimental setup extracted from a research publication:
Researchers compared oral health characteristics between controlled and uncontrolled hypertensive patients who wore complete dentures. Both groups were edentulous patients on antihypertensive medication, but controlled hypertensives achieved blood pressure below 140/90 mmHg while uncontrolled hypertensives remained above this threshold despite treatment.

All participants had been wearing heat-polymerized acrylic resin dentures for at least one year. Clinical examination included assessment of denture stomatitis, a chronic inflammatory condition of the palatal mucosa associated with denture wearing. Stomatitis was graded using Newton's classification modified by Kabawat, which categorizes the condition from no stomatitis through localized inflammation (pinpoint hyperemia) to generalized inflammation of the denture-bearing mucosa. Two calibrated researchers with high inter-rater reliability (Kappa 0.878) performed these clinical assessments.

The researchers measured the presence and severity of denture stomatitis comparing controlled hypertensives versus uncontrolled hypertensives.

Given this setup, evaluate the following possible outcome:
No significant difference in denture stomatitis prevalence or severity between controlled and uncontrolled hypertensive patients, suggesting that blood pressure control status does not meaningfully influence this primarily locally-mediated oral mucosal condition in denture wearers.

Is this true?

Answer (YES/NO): YES